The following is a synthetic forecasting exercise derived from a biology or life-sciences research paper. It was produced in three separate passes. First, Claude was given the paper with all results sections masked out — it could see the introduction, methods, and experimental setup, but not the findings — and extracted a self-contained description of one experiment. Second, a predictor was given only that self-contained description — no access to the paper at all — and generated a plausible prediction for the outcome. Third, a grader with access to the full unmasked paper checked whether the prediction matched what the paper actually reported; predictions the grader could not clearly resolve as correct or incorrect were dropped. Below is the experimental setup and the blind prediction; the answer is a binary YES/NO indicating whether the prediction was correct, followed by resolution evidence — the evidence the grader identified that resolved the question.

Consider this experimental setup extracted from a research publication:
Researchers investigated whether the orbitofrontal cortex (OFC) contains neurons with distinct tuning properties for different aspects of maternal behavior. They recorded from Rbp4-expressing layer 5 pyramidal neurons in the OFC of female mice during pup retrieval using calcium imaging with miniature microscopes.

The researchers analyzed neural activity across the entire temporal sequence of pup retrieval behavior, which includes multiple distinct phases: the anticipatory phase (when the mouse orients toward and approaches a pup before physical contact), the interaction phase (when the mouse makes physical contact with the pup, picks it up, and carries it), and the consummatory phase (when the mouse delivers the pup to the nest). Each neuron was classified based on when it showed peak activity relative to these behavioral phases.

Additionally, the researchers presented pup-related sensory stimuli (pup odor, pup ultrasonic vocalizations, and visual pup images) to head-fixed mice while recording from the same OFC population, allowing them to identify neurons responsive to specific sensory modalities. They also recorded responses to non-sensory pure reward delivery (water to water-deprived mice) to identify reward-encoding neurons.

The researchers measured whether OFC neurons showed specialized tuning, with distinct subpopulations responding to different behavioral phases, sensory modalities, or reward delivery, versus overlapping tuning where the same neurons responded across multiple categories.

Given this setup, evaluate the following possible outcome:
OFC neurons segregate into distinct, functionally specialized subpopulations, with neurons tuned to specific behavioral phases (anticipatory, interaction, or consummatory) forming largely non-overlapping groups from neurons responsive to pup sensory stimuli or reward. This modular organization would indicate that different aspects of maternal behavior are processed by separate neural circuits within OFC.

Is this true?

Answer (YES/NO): YES